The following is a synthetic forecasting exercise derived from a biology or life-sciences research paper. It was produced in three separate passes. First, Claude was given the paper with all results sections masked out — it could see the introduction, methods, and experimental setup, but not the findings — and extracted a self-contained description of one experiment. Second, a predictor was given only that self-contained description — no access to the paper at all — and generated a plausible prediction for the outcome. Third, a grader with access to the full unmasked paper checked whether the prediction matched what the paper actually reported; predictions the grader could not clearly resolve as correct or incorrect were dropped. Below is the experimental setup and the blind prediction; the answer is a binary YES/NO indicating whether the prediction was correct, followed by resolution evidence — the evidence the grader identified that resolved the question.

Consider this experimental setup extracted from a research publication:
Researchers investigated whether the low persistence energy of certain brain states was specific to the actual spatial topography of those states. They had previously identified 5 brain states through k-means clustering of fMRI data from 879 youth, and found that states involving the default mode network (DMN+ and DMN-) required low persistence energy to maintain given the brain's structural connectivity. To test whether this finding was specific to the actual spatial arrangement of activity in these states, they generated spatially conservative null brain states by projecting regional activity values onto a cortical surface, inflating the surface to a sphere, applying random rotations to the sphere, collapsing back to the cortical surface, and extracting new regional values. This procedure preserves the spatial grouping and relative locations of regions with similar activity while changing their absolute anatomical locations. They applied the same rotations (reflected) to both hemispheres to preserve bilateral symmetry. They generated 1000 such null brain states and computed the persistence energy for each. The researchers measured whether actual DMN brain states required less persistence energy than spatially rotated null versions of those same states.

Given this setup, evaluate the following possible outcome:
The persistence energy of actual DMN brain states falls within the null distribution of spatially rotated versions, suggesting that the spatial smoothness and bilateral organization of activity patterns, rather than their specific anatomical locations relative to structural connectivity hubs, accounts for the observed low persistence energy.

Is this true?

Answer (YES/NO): NO